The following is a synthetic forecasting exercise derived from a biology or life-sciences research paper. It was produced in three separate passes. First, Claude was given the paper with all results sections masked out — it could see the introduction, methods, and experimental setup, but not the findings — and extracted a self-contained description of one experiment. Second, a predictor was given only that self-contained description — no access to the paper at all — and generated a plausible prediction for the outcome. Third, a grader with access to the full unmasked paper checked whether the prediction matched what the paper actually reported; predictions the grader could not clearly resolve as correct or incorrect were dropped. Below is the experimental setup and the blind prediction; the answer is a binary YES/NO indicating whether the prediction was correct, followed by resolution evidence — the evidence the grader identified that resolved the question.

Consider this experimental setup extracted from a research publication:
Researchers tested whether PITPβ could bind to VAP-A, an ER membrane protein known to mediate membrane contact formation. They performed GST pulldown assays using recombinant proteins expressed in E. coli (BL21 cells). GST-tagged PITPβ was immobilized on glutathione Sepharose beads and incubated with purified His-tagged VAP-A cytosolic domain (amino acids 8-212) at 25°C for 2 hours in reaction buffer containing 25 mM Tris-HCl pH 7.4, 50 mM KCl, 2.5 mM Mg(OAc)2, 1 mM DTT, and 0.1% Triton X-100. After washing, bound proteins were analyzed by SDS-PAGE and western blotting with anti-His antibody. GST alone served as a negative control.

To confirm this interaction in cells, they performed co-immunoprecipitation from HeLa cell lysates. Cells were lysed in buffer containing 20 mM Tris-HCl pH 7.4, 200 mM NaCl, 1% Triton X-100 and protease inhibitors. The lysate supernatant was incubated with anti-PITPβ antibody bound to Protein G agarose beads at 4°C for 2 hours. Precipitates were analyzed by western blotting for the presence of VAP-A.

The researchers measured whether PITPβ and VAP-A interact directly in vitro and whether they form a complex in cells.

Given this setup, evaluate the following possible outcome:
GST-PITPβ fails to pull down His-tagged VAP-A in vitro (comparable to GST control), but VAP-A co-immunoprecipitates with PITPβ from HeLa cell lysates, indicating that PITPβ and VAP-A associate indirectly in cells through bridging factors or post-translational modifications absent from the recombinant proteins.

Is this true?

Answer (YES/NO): NO